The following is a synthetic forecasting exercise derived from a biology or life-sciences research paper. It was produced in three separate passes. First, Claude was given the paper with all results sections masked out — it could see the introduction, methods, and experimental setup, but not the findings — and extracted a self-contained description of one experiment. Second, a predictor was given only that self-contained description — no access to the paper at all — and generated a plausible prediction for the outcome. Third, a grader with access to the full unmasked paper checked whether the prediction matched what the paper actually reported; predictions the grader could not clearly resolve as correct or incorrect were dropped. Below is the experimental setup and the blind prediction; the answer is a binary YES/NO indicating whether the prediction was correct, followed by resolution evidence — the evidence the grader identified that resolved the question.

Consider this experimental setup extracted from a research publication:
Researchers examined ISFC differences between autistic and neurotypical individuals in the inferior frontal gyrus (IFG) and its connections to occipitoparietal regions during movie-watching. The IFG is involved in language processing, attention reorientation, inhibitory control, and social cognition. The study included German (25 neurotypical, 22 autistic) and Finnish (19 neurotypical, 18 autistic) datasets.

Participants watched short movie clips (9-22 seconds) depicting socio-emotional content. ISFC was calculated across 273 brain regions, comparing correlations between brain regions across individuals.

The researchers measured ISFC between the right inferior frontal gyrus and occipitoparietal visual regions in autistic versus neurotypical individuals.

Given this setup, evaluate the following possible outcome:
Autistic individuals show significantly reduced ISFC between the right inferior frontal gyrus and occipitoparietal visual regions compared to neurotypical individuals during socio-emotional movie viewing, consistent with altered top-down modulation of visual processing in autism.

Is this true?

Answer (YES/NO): YES